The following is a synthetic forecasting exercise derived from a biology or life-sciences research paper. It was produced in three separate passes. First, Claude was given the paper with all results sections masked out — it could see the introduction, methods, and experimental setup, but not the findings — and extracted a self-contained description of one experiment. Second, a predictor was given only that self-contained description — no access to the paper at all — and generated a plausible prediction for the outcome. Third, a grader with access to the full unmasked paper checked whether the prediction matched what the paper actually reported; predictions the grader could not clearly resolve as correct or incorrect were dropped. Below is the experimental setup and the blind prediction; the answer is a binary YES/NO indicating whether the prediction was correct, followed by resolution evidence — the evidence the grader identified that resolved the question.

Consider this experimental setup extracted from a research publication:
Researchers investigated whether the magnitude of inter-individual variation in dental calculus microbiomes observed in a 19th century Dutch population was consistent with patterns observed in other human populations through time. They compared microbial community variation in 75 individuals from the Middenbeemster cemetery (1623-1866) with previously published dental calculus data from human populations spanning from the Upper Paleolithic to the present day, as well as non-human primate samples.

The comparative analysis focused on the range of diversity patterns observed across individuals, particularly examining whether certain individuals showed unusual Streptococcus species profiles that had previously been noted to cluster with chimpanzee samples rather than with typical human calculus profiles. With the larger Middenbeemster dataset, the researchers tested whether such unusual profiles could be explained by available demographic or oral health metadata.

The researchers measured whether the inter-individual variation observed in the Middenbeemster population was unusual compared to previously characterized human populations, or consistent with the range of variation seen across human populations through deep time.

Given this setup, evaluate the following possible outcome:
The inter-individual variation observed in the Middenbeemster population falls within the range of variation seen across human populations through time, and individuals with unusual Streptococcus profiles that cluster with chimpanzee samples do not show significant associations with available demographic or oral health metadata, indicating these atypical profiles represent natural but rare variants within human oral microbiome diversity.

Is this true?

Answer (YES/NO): YES